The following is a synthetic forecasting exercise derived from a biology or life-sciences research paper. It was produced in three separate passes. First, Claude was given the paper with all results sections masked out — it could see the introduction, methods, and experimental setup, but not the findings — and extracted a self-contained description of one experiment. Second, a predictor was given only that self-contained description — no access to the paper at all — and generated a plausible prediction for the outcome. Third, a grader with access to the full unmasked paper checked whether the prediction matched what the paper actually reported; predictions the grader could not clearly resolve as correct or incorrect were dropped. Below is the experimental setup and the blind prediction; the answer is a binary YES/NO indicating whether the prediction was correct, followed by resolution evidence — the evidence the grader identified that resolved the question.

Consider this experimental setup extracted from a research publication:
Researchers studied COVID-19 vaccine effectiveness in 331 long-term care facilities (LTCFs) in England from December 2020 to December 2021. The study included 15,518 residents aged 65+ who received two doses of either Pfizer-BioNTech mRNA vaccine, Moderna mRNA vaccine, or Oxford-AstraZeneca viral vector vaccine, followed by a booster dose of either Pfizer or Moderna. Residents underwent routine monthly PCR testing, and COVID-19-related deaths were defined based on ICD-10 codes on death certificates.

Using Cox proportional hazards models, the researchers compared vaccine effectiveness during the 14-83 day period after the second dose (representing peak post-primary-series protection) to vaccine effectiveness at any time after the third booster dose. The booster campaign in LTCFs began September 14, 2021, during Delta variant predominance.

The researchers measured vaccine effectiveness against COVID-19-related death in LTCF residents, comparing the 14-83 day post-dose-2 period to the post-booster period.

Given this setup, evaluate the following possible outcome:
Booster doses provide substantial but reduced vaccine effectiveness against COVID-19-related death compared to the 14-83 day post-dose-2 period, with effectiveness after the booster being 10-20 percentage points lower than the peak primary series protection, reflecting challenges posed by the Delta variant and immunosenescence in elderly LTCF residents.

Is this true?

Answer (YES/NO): NO